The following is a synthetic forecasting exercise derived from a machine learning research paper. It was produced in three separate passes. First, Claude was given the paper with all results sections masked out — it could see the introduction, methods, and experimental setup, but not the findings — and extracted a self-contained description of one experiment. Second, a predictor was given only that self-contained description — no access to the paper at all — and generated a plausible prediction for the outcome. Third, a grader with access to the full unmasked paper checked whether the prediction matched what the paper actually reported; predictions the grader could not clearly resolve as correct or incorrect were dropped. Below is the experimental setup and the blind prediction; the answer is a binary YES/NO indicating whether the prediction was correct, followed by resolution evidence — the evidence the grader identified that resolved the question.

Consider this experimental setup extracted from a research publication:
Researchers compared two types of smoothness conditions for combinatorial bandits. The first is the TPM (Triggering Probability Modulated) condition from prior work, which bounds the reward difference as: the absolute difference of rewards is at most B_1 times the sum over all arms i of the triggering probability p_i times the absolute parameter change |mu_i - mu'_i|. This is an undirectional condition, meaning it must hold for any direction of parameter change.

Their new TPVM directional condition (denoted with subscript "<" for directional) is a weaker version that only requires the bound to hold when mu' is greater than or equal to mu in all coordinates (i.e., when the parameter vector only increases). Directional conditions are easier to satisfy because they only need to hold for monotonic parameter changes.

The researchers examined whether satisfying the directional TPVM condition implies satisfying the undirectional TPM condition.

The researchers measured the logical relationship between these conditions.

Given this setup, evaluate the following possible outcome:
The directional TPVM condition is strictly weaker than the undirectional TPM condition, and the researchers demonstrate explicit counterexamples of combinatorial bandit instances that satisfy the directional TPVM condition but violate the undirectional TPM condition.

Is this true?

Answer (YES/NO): NO